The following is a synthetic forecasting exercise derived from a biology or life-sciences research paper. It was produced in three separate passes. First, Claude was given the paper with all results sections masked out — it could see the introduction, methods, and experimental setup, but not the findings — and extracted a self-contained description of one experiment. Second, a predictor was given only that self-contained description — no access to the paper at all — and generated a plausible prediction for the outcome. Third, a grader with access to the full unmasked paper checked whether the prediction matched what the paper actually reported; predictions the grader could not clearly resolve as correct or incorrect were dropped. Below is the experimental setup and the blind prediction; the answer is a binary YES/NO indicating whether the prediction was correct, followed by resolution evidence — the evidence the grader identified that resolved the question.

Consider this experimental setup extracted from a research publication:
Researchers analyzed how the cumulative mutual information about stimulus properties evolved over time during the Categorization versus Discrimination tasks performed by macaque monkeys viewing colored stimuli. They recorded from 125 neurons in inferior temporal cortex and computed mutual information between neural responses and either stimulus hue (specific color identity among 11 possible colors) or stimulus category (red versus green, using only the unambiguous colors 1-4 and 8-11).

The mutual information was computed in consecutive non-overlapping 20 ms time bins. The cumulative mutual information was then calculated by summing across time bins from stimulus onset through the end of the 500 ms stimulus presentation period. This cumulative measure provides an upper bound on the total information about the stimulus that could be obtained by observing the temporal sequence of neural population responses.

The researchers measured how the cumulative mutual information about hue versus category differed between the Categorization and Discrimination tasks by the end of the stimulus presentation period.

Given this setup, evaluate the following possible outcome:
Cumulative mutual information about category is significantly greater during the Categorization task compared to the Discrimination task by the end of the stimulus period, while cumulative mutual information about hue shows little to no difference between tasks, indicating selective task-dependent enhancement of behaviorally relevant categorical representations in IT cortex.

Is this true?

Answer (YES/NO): NO